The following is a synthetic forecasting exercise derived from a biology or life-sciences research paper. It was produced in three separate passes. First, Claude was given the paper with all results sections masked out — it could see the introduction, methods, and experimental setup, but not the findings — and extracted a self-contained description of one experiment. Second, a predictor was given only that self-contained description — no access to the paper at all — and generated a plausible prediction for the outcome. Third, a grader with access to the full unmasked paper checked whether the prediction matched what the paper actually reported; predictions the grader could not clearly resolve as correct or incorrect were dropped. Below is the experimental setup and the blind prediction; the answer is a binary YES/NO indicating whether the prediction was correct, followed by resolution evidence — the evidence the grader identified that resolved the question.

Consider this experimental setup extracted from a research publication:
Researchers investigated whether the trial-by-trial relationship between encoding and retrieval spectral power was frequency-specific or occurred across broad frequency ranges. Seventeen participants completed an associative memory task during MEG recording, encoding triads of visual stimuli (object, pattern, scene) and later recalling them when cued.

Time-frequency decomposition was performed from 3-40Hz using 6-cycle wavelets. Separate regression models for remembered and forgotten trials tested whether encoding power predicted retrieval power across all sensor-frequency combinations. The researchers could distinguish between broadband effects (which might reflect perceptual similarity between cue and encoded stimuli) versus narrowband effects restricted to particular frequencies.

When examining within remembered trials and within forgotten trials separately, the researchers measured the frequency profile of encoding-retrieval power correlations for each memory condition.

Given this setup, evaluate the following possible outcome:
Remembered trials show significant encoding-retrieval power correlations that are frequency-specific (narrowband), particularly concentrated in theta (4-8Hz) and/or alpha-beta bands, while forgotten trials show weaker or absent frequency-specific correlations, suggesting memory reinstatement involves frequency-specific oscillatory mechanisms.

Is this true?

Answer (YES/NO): YES